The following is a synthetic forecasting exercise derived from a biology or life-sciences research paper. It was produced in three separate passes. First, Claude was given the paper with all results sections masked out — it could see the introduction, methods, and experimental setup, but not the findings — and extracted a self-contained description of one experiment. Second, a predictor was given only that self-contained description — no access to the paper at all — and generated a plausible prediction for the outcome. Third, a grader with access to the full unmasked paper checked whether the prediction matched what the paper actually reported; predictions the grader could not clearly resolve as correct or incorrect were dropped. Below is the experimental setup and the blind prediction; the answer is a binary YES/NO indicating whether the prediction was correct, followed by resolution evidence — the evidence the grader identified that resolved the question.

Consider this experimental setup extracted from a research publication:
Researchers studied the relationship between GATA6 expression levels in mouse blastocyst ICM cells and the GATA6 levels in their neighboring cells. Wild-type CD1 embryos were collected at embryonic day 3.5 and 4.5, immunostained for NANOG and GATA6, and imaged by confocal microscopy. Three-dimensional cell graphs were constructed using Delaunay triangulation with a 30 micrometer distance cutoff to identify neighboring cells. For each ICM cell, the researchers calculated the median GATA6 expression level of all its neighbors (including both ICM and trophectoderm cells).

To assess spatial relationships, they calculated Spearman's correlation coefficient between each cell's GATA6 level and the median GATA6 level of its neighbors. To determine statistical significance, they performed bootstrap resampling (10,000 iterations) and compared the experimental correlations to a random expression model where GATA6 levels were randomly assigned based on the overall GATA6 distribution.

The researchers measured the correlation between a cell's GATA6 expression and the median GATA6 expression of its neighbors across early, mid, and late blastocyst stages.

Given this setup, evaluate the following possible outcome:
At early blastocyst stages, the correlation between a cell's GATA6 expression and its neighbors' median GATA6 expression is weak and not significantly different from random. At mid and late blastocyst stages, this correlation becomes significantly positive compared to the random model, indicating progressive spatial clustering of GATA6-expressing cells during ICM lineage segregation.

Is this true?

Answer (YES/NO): NO